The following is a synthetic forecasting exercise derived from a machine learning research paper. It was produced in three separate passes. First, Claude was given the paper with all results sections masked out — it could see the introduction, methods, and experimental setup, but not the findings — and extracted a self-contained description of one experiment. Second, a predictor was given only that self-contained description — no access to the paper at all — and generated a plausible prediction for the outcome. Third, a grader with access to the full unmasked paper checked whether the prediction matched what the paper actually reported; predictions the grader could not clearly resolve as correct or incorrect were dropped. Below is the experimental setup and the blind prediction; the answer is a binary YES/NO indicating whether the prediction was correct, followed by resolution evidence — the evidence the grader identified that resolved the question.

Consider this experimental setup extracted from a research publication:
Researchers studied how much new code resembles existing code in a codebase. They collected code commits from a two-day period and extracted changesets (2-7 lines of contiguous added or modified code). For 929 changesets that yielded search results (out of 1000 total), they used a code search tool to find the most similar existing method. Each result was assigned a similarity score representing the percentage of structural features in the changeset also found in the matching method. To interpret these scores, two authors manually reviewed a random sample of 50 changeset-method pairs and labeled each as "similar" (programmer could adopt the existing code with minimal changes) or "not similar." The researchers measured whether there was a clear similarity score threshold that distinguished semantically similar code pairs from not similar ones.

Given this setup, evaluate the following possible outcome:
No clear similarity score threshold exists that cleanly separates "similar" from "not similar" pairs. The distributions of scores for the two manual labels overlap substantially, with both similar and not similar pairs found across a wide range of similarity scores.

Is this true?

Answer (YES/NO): NO